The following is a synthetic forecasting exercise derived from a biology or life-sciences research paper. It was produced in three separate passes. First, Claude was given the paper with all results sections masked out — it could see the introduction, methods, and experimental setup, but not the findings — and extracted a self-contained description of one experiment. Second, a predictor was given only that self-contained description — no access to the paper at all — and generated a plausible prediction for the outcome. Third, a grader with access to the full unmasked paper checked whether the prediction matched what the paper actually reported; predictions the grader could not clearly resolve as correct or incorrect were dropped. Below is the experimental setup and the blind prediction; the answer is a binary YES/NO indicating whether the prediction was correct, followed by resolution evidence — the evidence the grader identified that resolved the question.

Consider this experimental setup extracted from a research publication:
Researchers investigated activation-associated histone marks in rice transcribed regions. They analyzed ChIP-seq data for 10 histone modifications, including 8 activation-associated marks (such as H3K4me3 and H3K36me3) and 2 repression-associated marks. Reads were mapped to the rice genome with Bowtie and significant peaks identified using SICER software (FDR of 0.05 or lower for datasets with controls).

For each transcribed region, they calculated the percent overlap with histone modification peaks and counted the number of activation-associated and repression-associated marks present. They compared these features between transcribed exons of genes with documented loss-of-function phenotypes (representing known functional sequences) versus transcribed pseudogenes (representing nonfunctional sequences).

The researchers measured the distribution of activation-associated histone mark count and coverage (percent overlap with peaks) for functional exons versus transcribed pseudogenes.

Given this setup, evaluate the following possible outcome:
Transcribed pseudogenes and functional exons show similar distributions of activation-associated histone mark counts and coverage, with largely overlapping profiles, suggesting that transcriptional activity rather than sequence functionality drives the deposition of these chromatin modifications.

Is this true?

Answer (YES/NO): NO